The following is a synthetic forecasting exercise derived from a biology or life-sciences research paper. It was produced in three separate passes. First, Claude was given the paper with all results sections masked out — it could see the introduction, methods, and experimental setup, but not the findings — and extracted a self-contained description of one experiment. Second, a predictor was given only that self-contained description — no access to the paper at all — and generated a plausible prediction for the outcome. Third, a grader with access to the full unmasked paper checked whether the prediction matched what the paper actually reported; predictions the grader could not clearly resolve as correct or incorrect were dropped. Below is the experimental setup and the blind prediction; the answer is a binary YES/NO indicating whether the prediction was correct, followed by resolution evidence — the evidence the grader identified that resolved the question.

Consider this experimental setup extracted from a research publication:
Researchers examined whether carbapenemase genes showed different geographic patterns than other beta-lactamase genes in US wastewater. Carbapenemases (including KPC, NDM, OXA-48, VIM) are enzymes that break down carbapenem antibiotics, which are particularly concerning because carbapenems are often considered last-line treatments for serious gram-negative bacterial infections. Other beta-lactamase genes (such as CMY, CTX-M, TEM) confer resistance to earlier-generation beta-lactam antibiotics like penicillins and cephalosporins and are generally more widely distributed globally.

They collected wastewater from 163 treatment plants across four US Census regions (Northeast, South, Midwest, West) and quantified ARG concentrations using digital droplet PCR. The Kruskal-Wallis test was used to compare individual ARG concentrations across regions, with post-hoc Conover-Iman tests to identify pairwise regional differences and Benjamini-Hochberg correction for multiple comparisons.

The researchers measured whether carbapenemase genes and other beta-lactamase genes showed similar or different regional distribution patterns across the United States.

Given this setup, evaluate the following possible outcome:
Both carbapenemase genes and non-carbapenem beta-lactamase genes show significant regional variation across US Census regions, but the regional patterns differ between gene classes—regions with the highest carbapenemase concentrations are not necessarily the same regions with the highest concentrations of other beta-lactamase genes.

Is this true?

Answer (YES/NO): NO